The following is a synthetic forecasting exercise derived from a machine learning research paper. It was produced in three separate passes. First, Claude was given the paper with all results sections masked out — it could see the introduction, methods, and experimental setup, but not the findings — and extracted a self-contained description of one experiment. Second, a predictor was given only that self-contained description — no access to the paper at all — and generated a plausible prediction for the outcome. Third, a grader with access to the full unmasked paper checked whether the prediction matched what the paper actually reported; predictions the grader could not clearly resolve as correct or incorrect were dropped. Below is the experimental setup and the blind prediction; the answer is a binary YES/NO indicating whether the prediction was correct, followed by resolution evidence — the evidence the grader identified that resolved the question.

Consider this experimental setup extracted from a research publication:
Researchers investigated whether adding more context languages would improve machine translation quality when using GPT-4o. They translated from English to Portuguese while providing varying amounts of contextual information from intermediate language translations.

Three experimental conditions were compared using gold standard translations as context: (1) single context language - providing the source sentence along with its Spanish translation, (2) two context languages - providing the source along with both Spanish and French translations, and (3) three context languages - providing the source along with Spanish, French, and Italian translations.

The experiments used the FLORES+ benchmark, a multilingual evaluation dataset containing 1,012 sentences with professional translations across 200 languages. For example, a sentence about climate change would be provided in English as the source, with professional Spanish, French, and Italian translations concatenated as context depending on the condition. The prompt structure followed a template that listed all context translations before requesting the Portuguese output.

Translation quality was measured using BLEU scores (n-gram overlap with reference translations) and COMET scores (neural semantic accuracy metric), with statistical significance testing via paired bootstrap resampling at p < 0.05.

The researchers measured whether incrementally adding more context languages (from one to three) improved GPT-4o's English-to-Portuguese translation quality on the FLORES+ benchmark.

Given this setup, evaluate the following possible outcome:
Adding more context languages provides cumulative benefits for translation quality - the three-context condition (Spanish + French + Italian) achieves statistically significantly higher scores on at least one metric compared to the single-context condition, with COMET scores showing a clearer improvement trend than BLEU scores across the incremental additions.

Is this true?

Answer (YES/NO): NO